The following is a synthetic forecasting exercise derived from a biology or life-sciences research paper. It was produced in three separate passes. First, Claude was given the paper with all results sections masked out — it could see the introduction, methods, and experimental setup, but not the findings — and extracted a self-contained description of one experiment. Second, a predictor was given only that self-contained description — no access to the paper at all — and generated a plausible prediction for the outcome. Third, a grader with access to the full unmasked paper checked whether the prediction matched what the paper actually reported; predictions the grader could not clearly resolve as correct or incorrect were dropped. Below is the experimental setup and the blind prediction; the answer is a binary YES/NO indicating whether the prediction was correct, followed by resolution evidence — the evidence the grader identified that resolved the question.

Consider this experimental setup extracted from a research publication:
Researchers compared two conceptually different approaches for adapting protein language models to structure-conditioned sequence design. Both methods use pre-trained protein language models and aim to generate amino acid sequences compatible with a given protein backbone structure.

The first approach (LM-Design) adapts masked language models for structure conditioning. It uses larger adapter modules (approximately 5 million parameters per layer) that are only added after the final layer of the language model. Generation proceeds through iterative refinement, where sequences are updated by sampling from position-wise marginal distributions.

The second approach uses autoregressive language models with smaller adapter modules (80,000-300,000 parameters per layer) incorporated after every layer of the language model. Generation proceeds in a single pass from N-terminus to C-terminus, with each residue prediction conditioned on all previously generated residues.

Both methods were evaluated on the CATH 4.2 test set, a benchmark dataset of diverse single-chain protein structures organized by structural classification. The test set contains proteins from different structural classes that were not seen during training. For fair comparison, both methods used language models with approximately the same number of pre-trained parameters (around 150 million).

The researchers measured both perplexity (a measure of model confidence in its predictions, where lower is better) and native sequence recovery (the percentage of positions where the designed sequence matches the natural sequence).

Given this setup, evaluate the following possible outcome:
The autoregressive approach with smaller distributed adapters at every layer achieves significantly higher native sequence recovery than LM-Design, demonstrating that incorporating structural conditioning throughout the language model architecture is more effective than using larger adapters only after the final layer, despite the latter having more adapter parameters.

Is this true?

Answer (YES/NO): NO